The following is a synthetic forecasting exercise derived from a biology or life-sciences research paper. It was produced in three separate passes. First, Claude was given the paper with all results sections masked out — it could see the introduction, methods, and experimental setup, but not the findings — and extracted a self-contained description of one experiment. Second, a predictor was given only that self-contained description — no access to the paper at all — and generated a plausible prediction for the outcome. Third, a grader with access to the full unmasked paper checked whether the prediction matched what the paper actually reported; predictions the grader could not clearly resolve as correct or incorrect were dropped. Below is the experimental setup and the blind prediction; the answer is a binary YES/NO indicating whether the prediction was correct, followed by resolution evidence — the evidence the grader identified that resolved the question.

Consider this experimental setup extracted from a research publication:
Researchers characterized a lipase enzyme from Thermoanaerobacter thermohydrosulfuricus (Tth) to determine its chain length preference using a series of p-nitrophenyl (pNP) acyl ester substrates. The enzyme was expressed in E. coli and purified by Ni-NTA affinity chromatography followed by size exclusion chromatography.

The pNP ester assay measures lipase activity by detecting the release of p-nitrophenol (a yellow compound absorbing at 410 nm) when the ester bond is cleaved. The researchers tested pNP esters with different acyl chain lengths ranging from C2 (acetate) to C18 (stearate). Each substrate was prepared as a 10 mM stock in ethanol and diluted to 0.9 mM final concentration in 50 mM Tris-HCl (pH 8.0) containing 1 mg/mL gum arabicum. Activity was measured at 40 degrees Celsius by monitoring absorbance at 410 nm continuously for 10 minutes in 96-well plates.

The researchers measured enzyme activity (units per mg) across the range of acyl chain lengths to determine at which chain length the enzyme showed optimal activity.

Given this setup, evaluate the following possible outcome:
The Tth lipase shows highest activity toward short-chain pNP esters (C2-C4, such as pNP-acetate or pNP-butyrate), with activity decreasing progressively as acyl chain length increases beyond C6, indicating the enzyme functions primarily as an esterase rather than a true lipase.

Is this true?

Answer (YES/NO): NO